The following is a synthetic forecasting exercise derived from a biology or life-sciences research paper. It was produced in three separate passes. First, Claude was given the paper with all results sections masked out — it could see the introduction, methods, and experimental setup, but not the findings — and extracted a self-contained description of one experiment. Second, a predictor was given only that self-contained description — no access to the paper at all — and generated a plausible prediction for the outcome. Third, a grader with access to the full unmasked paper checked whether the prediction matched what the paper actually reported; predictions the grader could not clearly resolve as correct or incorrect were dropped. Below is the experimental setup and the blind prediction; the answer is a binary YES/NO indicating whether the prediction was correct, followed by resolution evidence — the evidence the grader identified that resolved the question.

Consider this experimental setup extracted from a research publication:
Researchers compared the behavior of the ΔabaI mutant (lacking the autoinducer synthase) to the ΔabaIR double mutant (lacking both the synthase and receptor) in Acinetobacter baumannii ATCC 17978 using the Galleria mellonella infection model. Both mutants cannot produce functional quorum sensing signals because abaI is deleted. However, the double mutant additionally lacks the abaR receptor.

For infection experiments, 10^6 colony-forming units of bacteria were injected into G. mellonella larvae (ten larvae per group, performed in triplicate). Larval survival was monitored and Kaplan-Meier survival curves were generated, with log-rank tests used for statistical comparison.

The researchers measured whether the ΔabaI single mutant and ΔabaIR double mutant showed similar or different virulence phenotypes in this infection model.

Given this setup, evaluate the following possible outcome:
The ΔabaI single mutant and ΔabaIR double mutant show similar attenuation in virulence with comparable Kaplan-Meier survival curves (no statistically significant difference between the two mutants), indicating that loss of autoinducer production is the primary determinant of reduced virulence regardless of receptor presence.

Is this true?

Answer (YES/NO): YES